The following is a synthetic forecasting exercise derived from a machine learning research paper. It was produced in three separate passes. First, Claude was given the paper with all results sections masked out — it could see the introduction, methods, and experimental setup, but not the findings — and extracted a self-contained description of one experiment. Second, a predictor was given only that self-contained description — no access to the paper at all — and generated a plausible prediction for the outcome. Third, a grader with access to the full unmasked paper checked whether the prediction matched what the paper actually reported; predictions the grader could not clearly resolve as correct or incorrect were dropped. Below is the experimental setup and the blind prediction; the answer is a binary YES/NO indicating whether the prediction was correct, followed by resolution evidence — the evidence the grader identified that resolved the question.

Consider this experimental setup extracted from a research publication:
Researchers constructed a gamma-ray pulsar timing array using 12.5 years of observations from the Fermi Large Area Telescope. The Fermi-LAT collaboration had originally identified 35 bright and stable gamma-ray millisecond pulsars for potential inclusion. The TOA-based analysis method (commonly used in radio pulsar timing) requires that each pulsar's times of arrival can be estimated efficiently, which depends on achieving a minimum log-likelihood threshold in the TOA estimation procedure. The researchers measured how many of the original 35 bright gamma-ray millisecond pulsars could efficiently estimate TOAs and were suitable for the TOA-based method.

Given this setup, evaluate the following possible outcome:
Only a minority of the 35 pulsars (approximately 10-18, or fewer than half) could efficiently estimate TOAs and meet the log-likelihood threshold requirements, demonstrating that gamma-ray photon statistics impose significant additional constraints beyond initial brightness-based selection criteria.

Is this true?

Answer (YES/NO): NO